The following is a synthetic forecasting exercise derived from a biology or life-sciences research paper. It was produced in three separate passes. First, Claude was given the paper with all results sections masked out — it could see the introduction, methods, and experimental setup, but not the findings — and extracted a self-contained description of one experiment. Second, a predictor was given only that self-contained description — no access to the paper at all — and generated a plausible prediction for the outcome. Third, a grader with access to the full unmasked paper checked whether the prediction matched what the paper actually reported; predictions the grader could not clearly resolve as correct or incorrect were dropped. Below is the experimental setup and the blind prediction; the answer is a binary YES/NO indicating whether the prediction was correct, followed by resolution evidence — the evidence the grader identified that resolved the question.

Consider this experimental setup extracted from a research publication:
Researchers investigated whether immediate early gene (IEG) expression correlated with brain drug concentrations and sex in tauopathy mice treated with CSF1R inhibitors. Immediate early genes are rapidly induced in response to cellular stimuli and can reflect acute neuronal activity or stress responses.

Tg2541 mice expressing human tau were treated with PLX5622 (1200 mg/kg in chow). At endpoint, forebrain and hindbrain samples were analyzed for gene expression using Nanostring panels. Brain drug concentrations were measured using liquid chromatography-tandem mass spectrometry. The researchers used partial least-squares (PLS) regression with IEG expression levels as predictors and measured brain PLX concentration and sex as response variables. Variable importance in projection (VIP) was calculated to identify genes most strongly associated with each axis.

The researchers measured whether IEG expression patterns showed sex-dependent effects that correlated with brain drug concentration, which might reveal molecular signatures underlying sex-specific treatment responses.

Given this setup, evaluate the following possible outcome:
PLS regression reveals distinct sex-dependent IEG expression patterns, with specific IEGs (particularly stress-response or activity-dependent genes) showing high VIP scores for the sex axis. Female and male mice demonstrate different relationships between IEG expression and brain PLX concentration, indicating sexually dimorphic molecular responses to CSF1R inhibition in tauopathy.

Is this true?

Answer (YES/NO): NO